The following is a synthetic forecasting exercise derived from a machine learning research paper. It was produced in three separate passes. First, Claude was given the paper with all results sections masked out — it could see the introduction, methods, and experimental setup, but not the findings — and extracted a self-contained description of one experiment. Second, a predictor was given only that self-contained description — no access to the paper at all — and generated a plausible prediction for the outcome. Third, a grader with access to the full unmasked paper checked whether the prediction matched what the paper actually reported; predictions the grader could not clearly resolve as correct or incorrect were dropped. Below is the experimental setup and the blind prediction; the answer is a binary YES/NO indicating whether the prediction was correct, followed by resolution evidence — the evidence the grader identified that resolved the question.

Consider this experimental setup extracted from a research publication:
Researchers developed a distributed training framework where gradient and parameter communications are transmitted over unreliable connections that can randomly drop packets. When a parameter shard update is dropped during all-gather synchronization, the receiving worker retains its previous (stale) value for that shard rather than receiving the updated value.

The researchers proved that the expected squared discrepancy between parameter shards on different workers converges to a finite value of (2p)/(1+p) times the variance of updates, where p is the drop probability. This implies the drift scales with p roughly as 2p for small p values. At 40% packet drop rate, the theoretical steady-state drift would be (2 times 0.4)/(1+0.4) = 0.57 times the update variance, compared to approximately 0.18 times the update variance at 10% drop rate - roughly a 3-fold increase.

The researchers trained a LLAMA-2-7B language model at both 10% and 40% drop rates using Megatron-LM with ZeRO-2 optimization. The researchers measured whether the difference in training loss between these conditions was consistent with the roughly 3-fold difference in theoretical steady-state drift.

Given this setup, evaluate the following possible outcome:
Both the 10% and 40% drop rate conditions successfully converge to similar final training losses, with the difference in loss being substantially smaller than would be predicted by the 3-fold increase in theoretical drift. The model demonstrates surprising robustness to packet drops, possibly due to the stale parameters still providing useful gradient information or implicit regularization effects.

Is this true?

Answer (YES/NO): NO